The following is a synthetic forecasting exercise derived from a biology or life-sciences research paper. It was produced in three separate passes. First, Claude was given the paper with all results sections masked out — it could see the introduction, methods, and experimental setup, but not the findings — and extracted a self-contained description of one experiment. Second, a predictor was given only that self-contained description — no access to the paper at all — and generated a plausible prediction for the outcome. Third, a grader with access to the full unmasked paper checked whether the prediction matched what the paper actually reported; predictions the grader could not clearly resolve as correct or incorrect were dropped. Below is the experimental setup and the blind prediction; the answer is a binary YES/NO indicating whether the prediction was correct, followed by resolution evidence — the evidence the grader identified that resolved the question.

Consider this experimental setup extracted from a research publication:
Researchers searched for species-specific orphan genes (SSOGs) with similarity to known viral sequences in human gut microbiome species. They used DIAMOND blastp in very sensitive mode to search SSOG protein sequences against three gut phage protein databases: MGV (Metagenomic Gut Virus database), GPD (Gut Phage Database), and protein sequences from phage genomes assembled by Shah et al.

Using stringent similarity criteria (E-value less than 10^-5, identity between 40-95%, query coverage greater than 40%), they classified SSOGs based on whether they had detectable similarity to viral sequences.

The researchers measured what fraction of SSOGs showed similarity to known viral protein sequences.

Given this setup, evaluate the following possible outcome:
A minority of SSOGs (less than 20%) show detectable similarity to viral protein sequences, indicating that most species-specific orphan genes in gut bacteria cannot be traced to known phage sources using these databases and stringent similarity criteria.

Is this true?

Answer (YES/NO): YES